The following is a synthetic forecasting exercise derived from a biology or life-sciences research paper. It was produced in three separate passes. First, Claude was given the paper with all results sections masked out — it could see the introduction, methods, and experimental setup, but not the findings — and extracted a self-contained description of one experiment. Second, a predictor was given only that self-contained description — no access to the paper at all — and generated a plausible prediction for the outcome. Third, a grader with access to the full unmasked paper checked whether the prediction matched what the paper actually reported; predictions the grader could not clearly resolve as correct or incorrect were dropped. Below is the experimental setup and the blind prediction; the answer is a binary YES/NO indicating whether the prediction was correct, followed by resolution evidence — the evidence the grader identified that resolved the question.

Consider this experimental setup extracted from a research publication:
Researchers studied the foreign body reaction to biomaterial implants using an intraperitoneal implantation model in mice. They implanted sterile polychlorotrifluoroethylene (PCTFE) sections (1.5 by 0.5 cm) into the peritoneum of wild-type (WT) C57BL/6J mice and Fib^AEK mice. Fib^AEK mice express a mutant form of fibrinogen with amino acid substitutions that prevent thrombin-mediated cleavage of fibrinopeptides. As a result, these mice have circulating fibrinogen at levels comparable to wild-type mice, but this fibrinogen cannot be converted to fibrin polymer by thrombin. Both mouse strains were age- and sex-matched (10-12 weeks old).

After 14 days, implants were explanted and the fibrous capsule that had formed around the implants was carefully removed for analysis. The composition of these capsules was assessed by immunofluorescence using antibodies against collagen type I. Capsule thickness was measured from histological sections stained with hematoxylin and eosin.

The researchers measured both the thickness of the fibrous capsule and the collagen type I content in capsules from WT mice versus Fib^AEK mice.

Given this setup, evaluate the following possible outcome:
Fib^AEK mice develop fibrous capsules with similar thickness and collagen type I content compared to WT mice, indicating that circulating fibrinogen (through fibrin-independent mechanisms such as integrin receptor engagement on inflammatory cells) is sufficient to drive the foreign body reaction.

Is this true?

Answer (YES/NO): NO